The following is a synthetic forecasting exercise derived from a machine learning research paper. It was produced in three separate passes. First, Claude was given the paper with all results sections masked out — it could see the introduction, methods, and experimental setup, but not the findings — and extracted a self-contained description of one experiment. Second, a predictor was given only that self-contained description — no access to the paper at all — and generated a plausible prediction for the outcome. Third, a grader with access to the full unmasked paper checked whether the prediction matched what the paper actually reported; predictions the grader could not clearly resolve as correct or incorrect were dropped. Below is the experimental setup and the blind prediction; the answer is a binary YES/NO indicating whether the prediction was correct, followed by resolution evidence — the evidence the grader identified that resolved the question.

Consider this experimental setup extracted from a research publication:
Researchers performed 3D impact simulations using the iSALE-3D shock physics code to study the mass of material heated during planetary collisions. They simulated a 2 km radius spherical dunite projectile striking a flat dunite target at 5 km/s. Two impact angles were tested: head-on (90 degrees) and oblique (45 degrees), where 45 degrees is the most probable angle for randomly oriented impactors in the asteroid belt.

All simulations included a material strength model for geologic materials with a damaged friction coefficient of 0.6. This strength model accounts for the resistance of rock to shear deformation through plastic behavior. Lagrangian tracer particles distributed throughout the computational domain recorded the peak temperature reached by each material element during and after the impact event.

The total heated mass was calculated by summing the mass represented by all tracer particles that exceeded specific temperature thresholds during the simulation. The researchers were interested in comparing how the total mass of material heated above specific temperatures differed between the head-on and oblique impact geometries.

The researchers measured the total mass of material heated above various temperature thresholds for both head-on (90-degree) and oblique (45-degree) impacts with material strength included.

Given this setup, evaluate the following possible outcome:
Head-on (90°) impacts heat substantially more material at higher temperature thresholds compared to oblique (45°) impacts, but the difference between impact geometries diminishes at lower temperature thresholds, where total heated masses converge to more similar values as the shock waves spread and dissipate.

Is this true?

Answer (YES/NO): NO